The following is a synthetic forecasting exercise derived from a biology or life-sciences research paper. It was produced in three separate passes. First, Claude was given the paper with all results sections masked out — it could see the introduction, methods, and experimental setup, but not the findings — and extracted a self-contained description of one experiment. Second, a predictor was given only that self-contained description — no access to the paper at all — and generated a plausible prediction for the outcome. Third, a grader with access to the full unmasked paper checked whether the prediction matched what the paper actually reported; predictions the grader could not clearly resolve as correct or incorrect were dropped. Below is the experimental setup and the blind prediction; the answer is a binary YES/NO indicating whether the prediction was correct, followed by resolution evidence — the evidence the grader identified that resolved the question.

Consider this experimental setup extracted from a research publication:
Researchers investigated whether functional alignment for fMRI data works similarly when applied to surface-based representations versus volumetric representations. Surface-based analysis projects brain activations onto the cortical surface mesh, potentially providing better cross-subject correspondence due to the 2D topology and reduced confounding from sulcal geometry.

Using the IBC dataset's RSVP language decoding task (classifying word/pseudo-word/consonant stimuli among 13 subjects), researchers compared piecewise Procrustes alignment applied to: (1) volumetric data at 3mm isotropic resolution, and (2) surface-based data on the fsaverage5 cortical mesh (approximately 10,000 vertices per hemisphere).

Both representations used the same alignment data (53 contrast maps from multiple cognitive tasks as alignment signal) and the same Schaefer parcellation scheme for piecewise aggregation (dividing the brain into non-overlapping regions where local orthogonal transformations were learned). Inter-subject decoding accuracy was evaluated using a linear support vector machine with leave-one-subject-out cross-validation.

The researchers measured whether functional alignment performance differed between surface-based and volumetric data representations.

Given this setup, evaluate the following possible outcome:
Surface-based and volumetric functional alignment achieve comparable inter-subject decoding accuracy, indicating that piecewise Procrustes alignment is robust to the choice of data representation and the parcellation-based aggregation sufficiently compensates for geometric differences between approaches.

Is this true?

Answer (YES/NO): YES